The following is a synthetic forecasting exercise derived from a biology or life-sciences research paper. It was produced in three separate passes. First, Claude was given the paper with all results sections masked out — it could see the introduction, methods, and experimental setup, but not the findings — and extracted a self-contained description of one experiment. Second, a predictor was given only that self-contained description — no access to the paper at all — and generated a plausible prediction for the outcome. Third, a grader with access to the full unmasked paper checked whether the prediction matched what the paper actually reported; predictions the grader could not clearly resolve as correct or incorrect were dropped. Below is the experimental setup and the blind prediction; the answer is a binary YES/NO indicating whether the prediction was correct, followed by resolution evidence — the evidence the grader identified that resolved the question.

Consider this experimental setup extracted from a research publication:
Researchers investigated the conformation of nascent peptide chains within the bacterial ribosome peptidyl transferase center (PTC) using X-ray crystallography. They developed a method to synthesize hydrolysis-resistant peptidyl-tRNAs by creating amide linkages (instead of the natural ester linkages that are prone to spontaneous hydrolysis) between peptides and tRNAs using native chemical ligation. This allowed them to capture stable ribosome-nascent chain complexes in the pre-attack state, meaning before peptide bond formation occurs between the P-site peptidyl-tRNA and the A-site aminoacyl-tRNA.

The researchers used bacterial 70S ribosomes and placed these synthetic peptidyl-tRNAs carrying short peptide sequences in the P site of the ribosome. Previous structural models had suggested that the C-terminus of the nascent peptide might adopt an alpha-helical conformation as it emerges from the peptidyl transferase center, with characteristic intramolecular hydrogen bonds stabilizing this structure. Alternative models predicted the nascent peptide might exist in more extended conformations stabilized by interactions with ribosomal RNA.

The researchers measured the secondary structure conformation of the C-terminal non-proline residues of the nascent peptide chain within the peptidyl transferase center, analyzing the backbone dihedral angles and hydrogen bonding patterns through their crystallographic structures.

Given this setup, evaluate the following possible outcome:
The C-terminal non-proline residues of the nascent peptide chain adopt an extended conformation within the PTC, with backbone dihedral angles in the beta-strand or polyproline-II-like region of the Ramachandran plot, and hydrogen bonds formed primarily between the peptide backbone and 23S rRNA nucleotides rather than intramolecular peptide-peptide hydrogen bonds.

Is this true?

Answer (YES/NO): YES